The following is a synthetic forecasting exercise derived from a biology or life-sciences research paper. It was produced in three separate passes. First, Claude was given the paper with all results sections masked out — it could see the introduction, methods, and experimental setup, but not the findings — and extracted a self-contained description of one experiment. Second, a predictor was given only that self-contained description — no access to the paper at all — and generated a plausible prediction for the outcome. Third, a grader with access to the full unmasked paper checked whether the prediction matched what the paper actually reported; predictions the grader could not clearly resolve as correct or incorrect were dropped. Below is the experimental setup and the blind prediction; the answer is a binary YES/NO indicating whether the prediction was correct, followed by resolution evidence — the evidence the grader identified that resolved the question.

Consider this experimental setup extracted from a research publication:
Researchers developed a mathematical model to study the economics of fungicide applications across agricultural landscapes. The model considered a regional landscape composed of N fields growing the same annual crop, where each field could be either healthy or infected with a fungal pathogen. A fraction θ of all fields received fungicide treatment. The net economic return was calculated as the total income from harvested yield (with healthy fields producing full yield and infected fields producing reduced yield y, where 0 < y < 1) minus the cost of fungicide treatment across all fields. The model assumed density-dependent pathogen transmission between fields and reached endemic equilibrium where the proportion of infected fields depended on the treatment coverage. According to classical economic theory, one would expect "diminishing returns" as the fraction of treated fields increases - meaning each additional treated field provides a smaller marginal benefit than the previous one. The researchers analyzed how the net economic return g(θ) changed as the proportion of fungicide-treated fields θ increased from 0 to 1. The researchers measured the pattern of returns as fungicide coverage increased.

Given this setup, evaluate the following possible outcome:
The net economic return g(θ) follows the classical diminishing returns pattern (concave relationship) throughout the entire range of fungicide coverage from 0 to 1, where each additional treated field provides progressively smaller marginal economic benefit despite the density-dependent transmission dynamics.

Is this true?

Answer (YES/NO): NO